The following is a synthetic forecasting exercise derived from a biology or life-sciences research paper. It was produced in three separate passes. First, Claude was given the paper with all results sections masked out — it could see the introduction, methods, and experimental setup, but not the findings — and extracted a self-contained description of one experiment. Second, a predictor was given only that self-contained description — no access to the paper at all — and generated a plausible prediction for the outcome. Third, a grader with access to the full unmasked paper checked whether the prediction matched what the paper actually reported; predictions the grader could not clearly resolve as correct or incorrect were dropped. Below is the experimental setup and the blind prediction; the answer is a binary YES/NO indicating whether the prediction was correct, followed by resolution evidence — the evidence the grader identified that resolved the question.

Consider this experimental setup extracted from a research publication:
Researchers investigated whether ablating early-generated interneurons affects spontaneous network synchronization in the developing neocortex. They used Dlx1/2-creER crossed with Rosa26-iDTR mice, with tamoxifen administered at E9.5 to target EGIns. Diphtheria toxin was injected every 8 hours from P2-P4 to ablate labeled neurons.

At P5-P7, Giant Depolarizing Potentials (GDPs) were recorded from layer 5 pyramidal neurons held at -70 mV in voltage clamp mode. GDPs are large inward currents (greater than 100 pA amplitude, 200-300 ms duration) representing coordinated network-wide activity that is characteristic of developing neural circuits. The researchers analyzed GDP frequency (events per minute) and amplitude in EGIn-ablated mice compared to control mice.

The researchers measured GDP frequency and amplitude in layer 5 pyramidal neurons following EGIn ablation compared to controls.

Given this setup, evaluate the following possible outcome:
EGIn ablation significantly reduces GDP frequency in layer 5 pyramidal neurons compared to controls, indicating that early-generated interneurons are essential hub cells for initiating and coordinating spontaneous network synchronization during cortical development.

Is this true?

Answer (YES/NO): YES